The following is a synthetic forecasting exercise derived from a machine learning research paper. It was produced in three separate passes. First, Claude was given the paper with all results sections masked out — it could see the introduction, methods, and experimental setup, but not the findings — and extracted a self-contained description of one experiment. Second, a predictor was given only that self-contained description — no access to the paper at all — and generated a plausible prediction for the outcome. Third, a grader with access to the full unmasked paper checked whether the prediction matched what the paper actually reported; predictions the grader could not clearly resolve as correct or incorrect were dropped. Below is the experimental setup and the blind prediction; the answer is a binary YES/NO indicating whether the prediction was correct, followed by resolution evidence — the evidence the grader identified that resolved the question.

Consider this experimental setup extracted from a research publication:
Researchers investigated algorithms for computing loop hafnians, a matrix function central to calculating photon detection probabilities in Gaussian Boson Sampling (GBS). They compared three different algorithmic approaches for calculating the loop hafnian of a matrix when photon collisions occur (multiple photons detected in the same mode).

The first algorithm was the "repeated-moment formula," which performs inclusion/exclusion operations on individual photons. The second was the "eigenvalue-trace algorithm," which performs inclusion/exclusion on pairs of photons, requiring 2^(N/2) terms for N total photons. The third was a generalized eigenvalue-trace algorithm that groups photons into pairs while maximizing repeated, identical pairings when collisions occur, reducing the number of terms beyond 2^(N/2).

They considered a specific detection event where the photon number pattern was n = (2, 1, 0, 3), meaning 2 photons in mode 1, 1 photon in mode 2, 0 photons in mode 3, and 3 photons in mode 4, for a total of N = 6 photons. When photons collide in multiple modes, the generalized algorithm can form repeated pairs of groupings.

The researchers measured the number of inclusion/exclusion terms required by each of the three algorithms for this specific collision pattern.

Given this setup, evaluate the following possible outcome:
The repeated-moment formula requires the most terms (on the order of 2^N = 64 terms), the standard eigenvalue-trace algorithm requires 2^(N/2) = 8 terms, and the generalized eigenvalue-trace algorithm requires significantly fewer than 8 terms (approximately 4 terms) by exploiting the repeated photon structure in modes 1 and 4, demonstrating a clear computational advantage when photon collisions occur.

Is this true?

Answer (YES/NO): NO